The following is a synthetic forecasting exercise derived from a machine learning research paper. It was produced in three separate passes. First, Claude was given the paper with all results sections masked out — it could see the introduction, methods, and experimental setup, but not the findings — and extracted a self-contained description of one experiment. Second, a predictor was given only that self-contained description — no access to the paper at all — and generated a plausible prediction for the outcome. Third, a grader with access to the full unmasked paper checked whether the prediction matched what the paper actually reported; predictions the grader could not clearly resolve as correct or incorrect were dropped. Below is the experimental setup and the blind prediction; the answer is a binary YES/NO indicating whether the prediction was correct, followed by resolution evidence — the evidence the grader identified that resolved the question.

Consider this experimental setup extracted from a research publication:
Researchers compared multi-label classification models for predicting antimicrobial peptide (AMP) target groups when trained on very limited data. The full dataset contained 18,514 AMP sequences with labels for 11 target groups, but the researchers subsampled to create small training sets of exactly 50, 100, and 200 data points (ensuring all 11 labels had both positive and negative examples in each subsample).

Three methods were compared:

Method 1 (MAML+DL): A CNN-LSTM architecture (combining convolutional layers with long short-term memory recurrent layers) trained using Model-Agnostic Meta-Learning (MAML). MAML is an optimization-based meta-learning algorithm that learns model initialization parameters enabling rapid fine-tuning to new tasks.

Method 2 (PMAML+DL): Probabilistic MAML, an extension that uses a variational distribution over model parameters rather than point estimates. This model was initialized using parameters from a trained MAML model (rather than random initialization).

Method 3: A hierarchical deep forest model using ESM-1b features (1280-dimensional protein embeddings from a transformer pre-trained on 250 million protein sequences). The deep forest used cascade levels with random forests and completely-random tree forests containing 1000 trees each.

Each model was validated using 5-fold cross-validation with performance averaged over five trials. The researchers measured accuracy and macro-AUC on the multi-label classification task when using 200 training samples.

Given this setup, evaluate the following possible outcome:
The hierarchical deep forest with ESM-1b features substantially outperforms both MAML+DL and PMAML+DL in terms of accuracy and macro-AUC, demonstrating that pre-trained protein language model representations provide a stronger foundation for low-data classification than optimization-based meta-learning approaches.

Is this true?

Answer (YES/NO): YES